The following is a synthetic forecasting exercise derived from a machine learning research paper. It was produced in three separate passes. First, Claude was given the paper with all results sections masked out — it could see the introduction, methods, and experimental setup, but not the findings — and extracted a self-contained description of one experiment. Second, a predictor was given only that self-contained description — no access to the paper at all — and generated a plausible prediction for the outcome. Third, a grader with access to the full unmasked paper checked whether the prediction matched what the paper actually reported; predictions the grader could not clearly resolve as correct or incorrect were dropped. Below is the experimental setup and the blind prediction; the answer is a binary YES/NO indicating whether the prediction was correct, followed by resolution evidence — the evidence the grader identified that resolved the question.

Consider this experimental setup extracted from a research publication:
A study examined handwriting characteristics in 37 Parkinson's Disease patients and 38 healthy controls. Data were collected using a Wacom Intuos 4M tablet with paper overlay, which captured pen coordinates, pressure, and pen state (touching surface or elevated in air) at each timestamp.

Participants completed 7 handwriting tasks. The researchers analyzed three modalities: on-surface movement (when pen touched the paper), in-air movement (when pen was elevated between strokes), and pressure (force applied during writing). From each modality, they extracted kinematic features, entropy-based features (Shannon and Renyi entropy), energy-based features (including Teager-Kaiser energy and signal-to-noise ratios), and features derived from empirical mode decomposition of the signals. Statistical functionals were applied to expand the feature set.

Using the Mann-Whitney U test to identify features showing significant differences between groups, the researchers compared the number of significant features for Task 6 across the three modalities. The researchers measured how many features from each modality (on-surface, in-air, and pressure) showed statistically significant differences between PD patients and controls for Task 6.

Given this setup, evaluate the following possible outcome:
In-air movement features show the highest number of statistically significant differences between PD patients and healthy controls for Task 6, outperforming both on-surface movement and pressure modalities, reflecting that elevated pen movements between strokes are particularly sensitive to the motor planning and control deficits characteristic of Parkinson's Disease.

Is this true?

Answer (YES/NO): NO